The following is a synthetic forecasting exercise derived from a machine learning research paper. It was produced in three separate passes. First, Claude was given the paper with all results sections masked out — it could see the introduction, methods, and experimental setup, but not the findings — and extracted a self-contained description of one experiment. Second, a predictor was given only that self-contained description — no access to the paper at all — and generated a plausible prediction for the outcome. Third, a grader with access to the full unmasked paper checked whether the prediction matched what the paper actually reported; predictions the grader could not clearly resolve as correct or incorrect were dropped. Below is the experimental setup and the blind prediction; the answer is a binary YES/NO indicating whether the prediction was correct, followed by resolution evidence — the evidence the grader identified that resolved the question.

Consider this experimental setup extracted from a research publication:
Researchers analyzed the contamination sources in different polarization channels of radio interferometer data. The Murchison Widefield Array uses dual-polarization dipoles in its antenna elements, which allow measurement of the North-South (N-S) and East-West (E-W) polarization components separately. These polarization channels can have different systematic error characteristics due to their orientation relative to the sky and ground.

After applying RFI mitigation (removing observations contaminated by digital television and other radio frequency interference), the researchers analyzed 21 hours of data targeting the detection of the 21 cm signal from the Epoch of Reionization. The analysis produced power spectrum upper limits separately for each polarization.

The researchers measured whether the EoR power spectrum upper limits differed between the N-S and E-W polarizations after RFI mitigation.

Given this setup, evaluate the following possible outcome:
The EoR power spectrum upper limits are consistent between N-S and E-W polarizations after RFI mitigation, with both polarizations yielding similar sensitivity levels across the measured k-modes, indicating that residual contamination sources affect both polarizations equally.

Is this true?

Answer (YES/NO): NO